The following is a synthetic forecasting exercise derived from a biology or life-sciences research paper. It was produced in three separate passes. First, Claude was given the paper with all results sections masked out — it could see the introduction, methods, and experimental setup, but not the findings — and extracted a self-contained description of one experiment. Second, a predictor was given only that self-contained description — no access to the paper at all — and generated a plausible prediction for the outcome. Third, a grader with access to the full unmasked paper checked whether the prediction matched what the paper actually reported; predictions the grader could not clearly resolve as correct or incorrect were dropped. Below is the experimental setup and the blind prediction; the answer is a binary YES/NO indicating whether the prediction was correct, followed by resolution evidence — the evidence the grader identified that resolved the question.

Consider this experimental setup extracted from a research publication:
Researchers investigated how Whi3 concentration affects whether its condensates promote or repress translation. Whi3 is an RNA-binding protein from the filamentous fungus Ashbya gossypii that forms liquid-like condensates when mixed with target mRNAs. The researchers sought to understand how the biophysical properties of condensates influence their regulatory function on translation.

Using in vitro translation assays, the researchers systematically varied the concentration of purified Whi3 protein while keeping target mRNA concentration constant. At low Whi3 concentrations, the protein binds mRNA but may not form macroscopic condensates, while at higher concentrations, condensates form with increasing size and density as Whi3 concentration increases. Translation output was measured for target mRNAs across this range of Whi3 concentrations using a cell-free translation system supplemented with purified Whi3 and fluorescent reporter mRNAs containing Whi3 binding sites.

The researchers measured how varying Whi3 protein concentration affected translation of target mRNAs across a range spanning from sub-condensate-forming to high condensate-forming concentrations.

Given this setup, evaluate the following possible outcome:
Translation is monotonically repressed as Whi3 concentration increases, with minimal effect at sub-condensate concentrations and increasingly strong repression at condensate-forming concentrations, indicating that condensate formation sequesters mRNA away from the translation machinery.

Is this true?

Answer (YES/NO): NO